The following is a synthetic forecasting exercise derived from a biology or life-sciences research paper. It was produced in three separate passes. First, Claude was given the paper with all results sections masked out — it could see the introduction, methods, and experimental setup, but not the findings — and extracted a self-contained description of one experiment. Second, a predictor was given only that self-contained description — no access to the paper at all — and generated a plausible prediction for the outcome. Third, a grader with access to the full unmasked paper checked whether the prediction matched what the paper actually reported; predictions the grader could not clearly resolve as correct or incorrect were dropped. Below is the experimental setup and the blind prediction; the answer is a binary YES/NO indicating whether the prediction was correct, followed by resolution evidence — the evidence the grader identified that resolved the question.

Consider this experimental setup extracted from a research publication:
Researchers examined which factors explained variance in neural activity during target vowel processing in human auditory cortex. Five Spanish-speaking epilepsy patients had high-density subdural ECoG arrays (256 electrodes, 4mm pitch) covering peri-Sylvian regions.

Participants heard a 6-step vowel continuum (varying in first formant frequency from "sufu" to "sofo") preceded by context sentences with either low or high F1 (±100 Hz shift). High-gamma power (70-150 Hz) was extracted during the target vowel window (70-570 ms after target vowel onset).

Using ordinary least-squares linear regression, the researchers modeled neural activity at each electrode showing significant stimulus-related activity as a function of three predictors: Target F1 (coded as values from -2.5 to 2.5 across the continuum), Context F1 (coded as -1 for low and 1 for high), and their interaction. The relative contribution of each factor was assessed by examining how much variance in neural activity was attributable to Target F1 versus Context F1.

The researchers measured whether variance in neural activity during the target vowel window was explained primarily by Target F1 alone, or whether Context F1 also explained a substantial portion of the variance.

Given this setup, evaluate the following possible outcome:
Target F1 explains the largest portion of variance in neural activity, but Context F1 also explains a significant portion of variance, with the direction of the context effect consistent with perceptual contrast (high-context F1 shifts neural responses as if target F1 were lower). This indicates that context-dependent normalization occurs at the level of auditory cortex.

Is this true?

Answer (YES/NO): YES